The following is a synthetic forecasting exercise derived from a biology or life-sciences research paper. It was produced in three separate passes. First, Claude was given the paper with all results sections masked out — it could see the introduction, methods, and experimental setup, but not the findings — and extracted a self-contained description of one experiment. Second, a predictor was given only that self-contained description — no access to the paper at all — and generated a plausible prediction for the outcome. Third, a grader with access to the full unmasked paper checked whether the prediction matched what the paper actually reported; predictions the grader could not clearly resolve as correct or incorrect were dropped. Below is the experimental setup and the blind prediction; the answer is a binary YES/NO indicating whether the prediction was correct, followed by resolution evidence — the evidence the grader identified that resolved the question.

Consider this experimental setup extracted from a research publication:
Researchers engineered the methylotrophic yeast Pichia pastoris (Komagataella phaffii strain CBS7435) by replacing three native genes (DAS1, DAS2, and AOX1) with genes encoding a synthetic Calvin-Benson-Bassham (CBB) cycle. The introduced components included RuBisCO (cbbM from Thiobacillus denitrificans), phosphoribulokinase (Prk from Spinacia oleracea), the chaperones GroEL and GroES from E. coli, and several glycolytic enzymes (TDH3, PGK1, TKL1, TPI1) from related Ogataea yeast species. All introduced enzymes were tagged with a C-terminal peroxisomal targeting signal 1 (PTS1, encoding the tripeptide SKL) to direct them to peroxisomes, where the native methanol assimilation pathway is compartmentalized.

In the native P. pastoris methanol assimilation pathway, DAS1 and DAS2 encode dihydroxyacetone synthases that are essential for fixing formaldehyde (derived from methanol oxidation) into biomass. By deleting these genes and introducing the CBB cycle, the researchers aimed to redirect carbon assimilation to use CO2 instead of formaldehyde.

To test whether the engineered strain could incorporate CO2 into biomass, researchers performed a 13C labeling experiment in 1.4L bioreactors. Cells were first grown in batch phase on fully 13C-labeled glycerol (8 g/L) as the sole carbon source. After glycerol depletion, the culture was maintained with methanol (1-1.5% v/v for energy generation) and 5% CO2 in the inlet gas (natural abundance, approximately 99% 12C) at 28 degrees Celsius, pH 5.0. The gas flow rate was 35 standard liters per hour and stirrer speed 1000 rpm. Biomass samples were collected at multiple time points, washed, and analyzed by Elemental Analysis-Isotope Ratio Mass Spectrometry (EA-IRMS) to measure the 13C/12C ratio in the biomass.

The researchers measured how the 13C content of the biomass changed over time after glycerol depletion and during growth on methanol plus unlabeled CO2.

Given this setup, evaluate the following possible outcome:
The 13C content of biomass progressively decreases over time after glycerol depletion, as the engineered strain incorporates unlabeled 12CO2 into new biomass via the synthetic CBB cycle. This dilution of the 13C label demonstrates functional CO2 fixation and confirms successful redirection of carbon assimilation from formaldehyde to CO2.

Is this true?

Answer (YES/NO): YES